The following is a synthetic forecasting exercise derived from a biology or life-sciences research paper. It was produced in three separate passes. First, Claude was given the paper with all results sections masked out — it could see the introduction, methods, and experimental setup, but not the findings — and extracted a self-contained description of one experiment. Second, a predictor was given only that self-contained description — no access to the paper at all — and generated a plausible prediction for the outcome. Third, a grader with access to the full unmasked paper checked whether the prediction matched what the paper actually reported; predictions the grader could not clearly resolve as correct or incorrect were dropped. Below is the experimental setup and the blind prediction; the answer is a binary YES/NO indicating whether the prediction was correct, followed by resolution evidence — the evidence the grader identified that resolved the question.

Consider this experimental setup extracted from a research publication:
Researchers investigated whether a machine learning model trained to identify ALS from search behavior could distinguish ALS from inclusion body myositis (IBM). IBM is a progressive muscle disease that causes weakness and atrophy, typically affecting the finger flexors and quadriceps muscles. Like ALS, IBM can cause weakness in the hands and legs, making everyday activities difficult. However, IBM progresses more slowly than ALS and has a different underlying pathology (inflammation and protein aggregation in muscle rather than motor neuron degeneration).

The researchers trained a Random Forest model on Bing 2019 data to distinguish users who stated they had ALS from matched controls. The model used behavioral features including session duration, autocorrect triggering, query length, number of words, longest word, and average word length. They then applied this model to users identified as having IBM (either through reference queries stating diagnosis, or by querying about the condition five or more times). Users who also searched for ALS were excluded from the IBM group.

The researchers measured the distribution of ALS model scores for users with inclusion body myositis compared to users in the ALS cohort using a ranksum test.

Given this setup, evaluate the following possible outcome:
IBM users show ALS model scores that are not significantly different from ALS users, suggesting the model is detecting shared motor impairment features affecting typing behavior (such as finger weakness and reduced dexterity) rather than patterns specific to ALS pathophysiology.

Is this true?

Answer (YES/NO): NO